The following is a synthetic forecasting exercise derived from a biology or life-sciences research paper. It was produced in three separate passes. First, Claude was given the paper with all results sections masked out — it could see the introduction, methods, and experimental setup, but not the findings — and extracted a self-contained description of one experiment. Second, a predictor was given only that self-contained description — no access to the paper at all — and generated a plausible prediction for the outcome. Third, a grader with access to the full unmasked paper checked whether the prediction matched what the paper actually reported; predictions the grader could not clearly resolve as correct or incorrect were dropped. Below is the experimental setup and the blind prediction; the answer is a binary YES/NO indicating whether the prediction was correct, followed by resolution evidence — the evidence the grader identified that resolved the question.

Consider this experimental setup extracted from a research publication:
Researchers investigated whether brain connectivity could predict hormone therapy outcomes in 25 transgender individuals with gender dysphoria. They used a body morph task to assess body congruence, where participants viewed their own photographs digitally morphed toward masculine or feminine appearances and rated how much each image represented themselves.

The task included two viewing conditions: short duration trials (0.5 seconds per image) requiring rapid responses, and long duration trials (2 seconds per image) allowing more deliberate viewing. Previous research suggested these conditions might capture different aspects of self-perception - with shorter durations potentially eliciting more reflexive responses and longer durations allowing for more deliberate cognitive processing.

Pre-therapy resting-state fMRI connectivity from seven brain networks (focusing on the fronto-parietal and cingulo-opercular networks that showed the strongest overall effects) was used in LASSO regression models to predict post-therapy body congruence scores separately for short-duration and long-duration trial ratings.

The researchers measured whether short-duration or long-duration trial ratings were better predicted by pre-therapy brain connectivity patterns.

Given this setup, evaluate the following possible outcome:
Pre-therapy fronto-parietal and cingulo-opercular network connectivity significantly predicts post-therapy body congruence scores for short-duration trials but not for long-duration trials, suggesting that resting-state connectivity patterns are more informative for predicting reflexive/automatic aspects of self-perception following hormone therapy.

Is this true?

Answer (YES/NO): YES